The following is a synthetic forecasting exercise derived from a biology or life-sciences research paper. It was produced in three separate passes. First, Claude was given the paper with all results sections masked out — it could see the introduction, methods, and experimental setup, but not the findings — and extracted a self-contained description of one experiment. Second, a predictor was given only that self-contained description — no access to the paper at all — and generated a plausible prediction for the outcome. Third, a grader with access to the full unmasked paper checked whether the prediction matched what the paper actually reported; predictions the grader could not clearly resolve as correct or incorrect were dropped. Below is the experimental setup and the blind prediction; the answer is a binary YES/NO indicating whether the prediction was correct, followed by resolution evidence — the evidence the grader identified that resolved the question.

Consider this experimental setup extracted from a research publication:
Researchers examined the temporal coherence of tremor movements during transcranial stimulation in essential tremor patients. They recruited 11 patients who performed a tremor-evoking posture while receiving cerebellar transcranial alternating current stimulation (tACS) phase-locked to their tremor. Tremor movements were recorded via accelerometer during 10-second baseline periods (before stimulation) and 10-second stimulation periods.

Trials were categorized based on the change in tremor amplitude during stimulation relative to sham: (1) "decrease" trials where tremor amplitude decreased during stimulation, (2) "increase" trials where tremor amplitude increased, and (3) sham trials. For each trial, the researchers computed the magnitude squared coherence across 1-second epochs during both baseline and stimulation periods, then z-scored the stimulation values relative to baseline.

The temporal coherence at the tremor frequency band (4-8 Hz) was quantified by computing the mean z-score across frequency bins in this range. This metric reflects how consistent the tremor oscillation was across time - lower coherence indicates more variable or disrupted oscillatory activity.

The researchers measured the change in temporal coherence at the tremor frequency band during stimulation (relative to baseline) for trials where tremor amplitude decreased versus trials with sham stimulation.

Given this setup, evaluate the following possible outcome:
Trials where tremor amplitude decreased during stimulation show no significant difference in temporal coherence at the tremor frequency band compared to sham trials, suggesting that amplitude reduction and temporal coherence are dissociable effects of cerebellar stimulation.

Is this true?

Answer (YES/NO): NO